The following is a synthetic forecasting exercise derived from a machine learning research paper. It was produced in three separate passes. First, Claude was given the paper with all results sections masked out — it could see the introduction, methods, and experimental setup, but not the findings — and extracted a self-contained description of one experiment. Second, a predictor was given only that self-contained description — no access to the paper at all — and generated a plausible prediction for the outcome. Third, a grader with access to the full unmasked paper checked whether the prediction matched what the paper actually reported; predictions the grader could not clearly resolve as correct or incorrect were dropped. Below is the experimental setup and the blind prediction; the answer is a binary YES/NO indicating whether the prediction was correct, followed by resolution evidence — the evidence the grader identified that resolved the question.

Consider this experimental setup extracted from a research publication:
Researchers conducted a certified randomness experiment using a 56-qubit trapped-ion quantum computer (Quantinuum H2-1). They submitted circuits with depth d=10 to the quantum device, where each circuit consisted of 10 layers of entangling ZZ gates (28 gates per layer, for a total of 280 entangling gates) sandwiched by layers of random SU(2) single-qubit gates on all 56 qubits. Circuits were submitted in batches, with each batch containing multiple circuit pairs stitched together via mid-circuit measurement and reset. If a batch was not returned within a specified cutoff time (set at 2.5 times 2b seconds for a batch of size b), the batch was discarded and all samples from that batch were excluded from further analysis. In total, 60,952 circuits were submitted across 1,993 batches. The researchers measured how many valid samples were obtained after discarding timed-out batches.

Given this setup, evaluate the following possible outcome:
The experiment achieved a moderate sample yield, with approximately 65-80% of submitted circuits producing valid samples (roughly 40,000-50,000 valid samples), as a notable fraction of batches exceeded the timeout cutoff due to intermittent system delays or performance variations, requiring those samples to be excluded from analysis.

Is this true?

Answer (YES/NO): NO